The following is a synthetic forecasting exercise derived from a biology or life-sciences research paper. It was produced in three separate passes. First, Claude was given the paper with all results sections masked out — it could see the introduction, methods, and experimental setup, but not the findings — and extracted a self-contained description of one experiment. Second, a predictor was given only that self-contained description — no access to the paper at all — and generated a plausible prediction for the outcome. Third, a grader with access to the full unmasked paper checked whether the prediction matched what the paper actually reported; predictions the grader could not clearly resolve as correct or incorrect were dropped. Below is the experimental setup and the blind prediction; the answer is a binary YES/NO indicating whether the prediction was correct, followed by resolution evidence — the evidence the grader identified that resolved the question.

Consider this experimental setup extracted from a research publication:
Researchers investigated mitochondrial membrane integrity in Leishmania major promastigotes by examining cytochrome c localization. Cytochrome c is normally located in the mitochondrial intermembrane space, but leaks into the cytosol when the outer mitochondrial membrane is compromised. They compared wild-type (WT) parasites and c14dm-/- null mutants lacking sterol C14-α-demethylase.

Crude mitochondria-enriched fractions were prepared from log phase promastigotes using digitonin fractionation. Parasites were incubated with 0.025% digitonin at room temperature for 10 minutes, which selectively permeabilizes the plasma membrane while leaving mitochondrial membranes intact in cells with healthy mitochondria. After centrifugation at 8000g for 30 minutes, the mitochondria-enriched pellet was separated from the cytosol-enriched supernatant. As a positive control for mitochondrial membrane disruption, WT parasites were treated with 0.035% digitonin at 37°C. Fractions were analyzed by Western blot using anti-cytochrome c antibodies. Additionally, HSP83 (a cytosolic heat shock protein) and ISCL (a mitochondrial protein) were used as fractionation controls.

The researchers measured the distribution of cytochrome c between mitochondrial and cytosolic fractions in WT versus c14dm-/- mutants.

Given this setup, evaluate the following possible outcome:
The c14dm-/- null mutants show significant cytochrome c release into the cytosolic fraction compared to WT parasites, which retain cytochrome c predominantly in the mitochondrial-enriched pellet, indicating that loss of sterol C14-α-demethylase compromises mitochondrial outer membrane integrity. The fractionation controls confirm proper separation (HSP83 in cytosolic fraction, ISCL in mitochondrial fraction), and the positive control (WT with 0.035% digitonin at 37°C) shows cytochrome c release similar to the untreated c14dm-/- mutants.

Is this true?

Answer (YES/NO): NO